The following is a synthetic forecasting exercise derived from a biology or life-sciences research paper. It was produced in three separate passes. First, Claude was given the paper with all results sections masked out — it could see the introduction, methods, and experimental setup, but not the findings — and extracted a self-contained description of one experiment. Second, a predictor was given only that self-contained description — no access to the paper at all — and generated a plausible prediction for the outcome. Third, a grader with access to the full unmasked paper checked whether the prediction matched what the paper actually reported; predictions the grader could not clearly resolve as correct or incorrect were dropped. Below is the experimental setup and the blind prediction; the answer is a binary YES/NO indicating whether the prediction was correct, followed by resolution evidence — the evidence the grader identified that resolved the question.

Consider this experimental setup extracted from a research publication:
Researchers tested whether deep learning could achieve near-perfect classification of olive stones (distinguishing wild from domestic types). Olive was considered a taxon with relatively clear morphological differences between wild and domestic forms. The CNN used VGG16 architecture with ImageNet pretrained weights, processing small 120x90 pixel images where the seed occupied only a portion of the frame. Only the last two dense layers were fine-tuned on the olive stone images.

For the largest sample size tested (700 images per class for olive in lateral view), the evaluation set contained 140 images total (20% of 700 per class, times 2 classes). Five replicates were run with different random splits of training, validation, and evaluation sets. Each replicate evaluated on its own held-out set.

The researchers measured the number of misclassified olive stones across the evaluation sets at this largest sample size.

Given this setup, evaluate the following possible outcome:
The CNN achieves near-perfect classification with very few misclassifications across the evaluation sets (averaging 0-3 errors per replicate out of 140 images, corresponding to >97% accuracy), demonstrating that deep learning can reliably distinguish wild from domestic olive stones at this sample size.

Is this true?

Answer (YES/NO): YES